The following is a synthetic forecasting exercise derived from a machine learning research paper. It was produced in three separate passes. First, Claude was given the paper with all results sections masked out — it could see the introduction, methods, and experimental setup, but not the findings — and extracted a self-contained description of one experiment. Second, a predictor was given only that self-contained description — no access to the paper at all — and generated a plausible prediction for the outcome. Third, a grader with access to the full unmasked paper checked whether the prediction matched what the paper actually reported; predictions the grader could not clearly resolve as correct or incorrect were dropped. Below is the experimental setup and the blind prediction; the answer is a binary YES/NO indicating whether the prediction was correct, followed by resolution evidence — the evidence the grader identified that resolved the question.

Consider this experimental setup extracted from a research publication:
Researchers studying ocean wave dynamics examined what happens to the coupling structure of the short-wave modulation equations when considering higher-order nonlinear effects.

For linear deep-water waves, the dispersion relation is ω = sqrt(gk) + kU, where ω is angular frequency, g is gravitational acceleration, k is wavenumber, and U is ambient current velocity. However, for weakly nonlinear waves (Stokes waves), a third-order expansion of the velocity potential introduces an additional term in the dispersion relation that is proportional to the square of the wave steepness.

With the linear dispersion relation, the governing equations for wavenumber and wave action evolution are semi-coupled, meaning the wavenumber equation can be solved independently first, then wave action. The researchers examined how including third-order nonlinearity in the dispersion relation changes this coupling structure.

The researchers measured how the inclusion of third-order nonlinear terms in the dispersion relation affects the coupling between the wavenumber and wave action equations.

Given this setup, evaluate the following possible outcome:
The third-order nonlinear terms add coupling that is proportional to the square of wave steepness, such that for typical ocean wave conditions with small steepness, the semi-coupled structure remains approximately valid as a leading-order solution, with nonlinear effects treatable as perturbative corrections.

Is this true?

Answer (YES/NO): NO